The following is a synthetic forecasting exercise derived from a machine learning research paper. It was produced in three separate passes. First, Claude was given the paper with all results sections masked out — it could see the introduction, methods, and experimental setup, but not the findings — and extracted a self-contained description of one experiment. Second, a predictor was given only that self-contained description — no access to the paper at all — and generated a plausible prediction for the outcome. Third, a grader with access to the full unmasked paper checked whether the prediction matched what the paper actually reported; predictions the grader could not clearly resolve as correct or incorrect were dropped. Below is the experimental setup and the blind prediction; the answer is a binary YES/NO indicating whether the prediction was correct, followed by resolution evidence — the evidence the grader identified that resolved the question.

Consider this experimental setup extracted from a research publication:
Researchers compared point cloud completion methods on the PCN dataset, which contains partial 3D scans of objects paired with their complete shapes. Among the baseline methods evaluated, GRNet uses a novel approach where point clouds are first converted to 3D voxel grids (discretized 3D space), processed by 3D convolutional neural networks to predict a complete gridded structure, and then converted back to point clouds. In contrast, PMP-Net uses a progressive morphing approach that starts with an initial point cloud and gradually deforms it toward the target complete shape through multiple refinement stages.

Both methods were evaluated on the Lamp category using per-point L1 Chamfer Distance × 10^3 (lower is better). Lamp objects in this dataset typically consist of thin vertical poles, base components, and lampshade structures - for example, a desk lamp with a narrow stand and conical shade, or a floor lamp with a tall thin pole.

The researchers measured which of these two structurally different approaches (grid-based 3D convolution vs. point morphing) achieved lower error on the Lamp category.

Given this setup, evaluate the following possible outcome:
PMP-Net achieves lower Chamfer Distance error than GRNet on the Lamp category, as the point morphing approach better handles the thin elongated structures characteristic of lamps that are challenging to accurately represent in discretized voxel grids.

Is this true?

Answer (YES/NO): YES